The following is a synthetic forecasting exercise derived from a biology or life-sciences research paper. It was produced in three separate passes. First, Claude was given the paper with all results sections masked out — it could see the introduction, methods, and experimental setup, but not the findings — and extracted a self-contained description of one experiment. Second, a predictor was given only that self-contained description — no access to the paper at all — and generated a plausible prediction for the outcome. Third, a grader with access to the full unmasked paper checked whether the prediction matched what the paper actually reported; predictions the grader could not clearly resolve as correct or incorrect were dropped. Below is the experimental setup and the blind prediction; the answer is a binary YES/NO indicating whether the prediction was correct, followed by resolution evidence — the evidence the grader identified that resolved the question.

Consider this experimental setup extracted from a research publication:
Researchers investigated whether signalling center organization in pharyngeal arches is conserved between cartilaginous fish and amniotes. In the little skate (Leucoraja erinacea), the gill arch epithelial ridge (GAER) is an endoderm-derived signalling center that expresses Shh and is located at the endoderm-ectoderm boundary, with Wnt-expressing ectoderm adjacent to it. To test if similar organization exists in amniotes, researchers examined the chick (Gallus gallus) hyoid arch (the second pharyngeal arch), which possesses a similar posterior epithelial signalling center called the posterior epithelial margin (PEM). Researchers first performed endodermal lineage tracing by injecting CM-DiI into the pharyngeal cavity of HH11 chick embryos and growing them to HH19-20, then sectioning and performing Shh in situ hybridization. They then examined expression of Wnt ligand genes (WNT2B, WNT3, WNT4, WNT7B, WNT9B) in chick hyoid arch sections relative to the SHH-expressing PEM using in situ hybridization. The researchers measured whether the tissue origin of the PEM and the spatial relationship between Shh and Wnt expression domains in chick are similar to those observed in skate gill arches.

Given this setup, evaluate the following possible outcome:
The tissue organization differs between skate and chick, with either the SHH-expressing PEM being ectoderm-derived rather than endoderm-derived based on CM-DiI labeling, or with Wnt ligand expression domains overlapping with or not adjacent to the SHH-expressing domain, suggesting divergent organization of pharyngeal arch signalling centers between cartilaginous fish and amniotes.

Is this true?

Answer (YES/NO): NO